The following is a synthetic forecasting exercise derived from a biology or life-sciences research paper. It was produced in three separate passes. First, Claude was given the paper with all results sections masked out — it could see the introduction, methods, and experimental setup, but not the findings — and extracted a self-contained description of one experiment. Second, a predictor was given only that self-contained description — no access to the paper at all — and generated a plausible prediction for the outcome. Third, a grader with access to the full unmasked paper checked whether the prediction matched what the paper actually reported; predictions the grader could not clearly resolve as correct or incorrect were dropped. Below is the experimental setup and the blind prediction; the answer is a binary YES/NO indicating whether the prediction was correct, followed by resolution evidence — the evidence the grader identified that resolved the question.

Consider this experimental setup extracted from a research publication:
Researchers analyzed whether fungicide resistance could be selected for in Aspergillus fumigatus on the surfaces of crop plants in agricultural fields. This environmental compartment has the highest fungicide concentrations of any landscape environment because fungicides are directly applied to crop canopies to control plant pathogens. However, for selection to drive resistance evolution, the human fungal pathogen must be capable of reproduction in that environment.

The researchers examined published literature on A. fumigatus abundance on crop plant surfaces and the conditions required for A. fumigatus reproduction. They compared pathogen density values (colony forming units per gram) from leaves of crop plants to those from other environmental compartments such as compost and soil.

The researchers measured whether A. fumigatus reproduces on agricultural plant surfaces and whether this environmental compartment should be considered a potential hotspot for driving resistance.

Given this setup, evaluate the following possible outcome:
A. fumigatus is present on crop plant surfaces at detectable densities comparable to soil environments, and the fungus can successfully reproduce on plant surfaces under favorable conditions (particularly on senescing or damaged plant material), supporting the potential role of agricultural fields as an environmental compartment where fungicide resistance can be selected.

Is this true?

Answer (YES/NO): NO